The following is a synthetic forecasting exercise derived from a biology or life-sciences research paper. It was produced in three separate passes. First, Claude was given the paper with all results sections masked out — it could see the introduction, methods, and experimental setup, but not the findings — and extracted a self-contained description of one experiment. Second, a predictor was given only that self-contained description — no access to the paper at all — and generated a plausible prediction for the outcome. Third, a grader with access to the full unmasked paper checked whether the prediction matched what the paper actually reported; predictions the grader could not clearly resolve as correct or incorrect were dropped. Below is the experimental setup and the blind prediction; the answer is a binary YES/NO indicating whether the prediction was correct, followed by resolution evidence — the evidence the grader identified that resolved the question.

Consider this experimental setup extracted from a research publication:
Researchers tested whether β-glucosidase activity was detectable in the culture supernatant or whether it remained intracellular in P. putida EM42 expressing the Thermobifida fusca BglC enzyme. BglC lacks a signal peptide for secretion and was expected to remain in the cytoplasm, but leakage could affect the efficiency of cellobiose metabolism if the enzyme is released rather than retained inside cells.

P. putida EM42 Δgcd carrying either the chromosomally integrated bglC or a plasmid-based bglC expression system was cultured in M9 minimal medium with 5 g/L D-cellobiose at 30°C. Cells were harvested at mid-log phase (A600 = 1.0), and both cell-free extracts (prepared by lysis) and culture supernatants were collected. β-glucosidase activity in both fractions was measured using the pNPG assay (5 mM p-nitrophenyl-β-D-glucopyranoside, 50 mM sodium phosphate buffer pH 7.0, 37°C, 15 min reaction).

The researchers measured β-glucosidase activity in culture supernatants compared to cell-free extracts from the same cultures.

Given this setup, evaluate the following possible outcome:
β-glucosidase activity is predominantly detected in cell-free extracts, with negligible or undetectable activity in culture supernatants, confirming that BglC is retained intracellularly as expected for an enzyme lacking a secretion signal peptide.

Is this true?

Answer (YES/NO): NO